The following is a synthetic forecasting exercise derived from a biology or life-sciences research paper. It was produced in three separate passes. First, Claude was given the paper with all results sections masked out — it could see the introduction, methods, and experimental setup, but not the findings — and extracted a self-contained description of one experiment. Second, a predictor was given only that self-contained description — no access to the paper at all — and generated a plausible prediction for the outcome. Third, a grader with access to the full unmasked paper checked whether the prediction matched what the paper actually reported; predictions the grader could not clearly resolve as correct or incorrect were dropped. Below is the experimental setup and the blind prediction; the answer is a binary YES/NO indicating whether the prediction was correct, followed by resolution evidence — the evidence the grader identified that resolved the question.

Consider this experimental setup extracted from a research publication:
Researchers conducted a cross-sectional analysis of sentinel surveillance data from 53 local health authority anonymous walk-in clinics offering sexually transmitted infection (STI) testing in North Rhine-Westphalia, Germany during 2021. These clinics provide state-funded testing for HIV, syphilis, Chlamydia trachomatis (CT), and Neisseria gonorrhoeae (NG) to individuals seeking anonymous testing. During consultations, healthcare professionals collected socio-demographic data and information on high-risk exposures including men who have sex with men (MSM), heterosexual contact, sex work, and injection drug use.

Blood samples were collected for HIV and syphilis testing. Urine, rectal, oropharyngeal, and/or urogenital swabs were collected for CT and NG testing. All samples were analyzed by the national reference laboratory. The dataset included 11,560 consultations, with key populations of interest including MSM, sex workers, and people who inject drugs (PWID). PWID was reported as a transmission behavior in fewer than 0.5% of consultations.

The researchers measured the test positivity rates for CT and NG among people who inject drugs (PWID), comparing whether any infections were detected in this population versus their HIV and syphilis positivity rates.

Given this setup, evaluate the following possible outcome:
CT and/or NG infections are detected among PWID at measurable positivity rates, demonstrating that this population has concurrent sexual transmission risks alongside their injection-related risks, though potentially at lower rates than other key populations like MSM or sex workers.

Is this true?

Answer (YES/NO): NO